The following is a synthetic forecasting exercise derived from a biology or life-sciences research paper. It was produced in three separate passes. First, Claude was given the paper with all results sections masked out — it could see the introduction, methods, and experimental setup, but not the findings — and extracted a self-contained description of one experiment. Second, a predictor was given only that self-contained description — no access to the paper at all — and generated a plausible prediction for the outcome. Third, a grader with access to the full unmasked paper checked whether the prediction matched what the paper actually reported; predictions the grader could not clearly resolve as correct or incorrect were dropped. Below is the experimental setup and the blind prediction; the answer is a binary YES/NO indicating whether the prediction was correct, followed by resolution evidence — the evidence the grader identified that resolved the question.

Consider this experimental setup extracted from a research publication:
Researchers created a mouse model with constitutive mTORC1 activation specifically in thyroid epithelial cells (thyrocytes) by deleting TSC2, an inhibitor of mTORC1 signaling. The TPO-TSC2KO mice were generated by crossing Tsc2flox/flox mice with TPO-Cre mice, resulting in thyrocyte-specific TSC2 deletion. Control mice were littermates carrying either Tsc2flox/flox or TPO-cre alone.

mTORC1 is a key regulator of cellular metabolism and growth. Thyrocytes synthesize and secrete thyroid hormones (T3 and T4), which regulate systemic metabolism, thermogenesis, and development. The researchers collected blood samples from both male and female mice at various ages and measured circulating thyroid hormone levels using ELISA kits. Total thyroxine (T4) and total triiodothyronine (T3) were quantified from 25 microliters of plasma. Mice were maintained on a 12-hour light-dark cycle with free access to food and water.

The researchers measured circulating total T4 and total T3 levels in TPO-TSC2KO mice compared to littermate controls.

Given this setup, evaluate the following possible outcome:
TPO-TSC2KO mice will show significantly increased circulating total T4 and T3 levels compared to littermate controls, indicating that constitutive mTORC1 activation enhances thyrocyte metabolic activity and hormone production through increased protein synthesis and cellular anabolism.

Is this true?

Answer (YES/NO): NO